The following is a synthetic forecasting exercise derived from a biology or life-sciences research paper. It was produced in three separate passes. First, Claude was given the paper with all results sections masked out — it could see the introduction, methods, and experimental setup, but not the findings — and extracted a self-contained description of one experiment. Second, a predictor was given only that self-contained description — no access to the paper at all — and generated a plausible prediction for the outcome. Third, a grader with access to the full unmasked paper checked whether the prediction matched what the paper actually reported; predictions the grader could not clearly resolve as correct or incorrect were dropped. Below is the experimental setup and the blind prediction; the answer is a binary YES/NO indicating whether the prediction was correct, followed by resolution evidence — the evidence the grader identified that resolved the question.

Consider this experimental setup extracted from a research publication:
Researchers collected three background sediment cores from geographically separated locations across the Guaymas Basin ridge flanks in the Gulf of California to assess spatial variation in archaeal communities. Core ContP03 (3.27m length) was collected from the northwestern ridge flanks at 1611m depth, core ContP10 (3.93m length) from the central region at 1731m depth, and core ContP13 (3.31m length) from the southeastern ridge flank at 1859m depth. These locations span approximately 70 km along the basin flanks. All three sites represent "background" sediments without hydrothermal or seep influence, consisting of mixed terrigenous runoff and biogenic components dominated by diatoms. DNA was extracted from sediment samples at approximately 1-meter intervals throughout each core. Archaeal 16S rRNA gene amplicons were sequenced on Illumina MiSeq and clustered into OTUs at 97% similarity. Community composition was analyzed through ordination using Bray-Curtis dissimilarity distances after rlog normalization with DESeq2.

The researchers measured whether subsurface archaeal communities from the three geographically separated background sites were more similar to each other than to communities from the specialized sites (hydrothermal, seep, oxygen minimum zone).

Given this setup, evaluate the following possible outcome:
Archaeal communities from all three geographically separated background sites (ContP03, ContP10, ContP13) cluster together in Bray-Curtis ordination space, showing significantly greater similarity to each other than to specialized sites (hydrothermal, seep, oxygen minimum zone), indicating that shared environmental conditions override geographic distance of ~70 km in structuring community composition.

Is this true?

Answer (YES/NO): YES